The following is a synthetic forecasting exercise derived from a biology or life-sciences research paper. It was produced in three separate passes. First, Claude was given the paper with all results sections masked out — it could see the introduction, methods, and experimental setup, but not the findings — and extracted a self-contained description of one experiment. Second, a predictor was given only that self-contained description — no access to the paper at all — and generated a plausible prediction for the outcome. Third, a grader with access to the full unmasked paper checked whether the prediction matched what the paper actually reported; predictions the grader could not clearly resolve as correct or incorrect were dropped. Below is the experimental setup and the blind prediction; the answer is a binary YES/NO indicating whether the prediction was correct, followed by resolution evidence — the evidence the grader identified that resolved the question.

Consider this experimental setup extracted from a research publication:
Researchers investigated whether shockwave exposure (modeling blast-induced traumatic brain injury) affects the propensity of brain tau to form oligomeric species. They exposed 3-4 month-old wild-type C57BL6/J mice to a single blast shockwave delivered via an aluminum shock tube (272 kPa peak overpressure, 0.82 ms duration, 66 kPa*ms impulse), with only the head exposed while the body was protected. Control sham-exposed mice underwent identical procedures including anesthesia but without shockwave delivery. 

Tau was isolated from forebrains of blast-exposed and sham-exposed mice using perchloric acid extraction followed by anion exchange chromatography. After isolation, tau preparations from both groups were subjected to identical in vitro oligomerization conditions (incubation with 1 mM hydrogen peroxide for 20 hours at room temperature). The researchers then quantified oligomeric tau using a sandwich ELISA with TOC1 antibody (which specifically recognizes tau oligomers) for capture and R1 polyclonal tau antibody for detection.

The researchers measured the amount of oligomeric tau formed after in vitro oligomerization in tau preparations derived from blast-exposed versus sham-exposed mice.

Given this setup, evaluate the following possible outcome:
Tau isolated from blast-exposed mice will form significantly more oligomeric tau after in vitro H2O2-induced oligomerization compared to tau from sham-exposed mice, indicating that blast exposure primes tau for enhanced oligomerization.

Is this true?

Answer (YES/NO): YES